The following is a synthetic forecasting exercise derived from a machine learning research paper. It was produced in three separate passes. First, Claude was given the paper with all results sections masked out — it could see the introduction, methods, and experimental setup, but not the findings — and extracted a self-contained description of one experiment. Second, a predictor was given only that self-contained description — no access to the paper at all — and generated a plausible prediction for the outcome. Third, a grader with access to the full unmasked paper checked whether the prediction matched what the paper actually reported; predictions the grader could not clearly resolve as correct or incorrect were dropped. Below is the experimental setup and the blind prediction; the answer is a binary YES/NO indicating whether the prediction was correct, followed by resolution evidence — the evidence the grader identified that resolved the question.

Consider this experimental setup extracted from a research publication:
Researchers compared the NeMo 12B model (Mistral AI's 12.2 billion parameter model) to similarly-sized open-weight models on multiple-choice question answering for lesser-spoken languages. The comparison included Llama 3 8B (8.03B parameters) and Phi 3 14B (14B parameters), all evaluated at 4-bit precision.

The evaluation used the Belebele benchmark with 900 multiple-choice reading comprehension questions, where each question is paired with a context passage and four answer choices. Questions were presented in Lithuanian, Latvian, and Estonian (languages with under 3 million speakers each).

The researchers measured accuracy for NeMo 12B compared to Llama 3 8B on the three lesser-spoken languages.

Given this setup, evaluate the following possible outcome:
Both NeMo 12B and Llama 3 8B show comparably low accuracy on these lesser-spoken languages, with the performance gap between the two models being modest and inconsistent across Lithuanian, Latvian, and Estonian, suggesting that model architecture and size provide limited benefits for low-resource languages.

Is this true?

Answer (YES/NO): NO